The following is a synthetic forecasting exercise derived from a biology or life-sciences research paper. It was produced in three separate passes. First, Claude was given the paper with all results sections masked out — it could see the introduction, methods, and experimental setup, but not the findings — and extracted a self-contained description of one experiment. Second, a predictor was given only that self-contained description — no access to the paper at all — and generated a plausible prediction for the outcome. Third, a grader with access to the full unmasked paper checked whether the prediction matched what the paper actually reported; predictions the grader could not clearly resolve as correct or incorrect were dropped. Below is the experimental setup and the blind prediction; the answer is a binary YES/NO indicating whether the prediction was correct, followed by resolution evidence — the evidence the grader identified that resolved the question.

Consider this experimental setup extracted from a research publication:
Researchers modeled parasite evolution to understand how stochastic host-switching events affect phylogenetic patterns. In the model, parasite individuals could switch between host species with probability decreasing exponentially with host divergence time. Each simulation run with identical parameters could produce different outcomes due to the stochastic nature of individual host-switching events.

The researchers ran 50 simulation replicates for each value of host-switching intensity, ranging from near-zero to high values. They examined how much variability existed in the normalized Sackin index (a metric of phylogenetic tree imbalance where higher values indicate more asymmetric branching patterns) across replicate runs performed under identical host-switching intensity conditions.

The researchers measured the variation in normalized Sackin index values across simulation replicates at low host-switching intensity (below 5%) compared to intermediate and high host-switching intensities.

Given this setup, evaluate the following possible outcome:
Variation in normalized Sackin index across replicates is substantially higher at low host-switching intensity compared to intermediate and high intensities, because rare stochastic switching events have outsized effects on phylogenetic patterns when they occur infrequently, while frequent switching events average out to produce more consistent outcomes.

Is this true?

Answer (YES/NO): NO